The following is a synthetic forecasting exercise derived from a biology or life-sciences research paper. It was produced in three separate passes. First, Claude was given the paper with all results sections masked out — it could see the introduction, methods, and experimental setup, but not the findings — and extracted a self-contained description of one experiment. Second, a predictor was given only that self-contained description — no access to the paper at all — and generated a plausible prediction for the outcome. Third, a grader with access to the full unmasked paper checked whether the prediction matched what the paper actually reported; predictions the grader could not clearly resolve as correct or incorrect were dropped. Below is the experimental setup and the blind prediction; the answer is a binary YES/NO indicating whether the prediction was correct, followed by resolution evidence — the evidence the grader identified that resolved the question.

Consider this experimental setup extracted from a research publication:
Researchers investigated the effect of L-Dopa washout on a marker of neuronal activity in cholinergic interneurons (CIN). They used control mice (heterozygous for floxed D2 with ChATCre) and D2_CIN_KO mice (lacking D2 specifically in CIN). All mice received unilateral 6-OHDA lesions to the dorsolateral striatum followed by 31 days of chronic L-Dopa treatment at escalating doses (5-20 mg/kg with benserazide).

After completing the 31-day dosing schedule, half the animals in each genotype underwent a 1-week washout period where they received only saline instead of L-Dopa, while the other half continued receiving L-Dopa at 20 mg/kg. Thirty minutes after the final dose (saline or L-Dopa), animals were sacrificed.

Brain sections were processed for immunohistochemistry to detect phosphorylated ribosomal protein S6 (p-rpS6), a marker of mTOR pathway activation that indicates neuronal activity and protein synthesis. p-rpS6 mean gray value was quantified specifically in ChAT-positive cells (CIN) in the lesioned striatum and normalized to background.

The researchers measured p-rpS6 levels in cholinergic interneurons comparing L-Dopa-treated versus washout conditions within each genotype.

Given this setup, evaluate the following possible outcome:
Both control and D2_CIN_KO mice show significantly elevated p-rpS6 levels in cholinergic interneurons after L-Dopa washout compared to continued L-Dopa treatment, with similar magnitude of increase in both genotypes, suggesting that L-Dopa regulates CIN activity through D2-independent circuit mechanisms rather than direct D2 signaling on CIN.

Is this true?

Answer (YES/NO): NO